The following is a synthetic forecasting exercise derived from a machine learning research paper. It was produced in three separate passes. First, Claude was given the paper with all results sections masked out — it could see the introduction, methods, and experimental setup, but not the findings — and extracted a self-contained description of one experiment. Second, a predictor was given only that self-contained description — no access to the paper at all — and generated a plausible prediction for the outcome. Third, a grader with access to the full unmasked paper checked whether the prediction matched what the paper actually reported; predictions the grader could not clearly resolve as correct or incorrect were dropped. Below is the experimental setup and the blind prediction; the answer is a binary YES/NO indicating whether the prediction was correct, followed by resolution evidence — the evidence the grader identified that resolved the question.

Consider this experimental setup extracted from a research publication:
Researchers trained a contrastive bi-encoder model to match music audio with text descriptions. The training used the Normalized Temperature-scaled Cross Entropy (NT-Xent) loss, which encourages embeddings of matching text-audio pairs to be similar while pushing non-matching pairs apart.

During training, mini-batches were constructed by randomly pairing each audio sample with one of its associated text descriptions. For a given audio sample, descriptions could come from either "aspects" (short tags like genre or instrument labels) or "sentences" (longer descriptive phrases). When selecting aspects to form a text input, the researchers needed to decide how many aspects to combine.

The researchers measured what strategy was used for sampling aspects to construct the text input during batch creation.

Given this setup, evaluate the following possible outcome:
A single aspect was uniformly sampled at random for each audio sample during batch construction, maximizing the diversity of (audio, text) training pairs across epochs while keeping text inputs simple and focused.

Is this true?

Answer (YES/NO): NO